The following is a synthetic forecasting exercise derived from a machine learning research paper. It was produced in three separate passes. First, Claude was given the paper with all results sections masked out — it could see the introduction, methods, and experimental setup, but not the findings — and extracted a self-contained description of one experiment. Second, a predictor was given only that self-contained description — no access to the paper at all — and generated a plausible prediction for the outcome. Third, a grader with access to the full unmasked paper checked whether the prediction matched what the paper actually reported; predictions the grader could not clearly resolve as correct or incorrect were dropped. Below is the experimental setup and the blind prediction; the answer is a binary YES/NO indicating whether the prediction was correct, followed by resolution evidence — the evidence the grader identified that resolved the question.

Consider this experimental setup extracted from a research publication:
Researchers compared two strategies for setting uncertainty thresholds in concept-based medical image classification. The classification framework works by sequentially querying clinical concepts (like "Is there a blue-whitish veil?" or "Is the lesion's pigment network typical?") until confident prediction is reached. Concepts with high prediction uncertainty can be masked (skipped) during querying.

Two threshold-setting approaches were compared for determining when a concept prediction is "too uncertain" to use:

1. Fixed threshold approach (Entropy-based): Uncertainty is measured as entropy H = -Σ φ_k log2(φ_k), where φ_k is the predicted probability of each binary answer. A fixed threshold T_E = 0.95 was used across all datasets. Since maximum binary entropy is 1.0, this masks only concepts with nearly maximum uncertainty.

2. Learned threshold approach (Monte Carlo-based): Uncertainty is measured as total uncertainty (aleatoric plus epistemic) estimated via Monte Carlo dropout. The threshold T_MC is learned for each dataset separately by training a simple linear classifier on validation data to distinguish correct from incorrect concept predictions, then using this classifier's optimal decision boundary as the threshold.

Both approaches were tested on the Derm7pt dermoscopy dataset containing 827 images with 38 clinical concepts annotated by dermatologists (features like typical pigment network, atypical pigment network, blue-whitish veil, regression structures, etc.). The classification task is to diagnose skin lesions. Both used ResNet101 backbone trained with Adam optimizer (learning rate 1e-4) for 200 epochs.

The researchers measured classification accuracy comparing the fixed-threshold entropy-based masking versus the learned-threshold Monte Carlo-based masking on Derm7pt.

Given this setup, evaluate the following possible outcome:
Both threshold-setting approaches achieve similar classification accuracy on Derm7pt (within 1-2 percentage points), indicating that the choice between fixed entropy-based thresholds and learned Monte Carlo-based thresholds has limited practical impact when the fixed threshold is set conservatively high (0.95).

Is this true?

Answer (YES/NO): NO